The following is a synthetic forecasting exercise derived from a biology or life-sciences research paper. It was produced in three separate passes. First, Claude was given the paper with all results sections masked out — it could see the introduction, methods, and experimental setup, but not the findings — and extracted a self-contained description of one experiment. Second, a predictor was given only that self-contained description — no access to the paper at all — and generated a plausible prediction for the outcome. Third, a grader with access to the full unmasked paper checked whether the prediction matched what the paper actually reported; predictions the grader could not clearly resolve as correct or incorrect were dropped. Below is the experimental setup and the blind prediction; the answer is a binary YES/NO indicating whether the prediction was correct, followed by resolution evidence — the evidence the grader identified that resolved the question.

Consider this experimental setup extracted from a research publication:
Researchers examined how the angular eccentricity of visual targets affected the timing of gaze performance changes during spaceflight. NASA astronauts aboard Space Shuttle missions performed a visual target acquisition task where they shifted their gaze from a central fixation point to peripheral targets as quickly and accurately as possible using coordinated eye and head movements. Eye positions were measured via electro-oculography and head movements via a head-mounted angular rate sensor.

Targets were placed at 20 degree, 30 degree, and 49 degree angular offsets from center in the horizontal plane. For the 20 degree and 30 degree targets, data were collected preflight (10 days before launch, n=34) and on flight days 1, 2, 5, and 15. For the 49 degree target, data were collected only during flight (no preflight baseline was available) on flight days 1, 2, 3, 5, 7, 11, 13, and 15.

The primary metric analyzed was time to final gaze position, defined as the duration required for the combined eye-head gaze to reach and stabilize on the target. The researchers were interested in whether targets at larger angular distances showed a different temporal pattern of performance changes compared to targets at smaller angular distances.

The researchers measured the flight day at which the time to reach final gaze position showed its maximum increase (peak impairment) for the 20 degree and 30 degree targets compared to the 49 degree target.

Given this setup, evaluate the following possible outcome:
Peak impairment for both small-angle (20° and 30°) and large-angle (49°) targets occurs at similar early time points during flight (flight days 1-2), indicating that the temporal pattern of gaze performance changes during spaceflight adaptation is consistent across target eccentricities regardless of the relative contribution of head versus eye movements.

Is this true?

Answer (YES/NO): NO